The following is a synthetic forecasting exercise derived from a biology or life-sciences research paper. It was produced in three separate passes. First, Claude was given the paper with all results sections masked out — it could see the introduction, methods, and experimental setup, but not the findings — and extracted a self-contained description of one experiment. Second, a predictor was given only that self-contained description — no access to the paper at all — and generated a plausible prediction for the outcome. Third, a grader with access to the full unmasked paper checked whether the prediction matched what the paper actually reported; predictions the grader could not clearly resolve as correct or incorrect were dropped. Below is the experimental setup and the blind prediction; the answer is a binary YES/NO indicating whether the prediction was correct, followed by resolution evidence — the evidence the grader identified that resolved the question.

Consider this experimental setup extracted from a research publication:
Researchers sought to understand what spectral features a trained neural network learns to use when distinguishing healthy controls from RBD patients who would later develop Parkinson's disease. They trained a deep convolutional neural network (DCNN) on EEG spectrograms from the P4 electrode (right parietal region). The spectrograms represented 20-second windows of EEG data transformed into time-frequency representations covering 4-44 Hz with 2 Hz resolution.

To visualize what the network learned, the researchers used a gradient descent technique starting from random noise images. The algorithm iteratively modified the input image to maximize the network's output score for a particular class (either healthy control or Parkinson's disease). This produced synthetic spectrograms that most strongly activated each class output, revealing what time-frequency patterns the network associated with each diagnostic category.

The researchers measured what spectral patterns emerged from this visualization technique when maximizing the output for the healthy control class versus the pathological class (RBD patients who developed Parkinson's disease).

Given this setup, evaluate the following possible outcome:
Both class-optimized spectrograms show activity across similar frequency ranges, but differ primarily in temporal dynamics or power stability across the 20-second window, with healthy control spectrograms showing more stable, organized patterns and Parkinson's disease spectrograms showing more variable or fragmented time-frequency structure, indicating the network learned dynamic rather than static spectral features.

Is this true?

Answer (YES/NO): NO